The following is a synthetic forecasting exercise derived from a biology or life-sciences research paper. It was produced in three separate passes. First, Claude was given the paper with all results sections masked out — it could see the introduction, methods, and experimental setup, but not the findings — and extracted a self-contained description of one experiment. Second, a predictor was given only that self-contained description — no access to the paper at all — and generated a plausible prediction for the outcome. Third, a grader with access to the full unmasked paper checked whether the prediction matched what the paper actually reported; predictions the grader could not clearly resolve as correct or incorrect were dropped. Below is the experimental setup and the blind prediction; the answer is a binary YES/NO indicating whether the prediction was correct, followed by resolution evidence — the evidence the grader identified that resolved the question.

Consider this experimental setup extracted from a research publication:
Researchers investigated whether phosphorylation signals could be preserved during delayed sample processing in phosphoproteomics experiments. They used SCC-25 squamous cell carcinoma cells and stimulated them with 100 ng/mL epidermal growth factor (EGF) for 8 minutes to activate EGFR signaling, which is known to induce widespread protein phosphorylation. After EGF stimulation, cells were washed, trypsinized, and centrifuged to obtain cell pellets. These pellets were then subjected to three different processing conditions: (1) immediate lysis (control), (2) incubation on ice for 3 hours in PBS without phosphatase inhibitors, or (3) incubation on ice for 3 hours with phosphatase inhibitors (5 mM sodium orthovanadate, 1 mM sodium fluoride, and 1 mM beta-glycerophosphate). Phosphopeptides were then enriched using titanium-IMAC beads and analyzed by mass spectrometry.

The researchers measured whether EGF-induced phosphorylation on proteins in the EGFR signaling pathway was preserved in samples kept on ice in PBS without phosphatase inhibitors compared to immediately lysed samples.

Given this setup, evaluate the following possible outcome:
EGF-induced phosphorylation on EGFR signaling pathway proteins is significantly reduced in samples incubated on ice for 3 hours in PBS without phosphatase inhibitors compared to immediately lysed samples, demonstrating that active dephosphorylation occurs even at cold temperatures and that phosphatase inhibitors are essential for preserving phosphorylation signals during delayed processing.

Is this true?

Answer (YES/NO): NO